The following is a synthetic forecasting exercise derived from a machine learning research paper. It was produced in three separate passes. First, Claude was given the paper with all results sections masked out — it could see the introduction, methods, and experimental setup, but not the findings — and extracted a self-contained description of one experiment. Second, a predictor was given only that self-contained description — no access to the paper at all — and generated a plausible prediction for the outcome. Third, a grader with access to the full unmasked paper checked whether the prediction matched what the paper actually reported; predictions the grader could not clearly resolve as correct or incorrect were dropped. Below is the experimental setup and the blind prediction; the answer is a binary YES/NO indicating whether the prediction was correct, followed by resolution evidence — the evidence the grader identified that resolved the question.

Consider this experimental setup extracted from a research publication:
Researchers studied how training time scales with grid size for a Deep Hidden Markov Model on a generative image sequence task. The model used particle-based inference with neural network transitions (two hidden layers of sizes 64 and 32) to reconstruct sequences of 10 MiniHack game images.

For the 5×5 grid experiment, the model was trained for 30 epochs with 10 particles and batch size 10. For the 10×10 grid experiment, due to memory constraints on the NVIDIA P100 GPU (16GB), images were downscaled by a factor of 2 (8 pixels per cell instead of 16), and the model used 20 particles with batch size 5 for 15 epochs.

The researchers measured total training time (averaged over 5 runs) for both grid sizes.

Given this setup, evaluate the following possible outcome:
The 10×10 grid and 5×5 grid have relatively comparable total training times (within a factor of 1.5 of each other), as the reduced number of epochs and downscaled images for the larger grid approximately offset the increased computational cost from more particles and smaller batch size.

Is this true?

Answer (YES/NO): NO